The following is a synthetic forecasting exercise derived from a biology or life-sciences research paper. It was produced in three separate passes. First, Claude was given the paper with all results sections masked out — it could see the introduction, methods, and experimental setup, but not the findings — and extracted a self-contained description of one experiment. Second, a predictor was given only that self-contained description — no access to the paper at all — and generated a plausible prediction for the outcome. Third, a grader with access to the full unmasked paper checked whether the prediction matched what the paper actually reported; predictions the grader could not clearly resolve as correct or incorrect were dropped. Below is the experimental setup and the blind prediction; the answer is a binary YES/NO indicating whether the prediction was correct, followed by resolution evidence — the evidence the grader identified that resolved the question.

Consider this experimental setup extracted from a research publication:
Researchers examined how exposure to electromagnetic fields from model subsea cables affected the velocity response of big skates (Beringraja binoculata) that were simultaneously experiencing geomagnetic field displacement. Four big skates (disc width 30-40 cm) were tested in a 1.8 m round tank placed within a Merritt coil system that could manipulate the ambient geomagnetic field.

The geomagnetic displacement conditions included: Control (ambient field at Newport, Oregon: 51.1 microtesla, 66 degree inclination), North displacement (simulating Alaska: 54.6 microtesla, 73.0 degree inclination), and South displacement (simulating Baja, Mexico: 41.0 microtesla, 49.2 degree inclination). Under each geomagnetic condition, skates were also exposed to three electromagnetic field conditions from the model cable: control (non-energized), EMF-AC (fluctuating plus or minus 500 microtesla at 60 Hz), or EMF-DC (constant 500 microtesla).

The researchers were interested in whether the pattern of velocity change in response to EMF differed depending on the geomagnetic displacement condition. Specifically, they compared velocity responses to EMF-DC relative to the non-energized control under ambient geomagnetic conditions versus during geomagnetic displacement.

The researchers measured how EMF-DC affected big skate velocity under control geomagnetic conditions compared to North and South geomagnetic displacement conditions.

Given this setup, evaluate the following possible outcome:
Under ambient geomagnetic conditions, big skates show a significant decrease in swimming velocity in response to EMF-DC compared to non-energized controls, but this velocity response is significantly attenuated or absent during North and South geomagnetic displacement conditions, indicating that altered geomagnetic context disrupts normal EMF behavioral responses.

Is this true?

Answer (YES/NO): YES